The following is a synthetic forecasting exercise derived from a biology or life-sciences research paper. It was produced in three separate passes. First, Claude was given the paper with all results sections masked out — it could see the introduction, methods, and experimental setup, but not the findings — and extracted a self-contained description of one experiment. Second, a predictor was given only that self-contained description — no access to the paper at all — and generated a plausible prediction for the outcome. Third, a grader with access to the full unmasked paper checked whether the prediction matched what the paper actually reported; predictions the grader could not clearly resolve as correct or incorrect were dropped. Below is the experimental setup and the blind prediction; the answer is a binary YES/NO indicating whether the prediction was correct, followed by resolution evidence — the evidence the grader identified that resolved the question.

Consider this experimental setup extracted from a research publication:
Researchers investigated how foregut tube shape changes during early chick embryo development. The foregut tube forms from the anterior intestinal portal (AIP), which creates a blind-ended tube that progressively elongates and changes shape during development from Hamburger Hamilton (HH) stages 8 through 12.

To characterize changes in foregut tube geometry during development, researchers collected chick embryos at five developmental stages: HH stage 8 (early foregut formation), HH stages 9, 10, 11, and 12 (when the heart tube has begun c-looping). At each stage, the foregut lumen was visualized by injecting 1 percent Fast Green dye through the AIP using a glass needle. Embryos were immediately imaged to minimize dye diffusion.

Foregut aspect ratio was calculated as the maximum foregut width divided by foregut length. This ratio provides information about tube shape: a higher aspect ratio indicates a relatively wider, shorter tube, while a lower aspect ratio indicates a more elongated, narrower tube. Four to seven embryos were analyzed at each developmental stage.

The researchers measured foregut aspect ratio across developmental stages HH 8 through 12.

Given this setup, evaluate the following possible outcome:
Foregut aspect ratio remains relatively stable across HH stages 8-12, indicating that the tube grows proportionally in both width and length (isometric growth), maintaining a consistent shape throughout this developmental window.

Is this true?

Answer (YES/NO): NO